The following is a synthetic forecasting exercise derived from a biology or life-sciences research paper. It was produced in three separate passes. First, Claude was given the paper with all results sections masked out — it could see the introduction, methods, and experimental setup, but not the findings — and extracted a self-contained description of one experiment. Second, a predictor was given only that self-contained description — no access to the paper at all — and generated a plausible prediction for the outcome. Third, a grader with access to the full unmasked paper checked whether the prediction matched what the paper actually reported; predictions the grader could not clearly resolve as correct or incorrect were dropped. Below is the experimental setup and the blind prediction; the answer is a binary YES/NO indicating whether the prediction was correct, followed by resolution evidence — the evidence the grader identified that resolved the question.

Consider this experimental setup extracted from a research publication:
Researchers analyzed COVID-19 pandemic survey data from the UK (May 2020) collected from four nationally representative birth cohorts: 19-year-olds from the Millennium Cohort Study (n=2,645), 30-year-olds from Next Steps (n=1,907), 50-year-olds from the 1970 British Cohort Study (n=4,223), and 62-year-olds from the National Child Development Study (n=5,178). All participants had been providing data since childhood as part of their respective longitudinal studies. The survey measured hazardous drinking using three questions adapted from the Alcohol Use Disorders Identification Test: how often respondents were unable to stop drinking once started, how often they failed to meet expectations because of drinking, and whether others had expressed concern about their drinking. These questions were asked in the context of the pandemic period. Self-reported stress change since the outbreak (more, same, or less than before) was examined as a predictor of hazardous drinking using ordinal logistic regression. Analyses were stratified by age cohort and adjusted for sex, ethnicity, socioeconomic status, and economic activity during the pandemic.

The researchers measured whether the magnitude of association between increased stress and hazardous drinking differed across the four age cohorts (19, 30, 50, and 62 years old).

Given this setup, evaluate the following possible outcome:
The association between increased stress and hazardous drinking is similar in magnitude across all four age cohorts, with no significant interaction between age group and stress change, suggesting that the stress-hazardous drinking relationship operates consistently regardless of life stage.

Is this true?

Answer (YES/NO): NO